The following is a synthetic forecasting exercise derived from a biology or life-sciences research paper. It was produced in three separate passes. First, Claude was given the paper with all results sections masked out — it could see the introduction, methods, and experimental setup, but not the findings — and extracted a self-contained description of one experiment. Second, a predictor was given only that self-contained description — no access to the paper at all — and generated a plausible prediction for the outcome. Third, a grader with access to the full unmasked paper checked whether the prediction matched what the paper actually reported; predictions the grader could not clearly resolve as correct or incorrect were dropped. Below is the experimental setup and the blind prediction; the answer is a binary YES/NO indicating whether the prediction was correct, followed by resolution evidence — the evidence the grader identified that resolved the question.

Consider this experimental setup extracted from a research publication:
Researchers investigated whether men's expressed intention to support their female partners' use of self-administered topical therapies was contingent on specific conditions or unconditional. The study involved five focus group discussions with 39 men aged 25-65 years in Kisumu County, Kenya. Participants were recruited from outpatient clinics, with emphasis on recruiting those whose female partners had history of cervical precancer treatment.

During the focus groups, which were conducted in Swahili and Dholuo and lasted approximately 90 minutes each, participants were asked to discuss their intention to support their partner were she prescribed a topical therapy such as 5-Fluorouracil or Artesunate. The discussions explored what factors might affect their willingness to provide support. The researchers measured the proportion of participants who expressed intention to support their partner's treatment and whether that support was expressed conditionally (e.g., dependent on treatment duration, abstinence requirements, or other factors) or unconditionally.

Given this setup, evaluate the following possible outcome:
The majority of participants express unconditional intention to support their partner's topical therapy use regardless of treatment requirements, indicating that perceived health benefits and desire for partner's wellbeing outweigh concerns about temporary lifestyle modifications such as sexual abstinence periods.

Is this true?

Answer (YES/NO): YES